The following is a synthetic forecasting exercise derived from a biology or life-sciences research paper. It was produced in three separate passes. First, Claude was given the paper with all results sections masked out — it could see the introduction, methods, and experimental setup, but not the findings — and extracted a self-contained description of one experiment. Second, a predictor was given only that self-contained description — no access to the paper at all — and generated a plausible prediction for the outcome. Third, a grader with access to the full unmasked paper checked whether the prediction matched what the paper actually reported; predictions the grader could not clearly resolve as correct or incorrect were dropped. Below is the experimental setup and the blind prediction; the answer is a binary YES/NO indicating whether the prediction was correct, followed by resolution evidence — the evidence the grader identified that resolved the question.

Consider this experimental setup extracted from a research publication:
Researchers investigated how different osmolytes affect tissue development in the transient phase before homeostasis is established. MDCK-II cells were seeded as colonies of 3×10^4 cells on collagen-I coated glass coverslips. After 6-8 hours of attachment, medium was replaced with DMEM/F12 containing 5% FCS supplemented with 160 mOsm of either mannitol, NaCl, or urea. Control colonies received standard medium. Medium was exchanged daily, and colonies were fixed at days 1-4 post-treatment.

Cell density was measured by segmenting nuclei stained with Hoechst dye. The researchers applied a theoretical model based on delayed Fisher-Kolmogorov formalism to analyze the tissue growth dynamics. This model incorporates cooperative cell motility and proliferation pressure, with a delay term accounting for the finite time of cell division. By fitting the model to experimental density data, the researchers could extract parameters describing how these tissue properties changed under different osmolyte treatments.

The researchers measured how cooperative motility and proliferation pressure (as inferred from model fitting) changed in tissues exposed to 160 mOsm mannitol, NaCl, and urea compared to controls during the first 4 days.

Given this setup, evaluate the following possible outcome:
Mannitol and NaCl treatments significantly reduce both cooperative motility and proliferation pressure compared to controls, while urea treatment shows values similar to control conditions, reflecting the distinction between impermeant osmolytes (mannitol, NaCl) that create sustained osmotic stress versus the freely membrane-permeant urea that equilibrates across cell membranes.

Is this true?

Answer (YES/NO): NO